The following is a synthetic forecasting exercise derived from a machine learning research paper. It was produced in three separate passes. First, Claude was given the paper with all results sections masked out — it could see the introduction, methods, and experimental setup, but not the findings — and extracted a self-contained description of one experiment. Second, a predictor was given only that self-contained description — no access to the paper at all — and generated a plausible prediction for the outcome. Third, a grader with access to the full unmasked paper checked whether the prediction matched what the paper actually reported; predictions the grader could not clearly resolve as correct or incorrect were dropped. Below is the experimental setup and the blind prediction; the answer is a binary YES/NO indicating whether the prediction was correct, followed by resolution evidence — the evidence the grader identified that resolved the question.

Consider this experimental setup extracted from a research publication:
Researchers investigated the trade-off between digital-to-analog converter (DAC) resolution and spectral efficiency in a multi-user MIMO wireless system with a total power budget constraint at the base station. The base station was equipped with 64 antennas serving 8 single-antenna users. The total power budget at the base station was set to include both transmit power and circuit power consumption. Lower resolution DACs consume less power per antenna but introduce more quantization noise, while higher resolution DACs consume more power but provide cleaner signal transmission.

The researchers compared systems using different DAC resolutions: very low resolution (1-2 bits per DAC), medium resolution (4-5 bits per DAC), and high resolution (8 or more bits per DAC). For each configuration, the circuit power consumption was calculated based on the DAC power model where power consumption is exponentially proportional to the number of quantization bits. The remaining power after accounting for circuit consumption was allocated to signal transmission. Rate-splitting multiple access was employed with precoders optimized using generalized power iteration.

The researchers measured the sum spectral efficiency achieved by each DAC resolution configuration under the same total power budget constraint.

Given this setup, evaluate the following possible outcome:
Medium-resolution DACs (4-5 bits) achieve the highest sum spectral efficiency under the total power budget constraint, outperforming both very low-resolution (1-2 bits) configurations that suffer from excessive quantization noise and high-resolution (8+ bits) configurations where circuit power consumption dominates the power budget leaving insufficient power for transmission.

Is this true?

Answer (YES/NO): NO